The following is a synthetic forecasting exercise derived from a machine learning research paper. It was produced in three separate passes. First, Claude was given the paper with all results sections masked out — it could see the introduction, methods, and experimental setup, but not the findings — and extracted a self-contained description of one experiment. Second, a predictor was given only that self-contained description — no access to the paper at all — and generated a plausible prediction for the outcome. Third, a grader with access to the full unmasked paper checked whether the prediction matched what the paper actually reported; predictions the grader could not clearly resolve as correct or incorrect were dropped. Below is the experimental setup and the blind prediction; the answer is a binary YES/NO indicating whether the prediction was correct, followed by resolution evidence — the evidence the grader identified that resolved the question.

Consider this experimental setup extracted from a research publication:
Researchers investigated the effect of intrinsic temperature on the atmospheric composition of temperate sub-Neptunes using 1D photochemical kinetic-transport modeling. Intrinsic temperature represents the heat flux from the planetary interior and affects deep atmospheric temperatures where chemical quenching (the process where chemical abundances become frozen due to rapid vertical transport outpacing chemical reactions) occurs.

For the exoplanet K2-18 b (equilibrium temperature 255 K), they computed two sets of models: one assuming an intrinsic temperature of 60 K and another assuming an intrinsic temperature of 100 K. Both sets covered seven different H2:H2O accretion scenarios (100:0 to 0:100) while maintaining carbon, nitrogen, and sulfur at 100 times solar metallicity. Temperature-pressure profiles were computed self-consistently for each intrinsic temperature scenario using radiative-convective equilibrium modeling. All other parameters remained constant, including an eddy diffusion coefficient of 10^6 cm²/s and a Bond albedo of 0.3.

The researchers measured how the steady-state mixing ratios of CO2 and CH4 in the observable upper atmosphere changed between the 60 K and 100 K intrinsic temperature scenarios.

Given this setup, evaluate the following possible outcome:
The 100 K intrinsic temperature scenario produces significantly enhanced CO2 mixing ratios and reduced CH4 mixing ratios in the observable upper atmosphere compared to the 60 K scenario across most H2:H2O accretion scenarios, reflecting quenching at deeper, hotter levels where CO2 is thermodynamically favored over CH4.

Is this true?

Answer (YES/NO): NO